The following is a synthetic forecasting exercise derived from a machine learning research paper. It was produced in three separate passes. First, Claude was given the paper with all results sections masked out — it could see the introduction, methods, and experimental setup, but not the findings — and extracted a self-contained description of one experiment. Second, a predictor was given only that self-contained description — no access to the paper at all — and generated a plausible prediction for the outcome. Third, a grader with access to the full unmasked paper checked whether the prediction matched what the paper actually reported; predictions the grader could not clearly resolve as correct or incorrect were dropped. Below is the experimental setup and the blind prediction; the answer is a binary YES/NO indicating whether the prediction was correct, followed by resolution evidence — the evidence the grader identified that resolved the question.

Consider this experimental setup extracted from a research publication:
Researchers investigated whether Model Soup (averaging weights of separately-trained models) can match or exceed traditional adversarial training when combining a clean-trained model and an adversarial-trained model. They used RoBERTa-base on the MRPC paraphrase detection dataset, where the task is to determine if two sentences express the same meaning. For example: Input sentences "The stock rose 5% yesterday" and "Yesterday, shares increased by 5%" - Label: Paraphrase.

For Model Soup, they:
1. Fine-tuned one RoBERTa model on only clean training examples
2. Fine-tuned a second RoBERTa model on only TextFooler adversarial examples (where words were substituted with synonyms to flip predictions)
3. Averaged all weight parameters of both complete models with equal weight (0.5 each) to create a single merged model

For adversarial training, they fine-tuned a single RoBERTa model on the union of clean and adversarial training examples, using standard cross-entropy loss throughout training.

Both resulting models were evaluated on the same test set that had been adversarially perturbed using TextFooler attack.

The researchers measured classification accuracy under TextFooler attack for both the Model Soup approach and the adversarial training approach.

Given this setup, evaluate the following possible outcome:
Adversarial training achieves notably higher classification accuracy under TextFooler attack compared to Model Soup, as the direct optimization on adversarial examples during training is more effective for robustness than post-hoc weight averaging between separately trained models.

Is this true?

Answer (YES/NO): YES